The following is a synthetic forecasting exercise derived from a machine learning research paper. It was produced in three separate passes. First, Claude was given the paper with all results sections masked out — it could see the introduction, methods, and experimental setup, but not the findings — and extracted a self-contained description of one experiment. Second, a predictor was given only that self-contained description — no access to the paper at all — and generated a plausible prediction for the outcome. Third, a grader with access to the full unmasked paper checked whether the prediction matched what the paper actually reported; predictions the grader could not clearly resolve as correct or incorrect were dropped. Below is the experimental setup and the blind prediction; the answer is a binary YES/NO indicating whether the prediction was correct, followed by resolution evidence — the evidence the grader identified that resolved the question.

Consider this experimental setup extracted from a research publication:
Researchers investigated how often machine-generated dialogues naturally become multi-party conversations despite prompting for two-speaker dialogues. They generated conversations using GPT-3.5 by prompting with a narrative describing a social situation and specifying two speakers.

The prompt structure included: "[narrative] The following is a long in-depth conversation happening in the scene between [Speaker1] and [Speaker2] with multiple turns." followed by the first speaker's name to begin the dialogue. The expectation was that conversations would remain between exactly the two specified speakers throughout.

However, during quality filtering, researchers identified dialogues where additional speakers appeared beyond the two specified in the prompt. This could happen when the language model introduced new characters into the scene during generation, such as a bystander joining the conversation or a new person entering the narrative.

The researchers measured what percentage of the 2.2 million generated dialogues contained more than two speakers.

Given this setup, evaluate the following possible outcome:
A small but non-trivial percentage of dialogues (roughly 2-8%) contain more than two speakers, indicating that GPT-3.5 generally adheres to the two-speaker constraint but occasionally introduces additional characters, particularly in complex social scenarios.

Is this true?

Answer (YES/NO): NO